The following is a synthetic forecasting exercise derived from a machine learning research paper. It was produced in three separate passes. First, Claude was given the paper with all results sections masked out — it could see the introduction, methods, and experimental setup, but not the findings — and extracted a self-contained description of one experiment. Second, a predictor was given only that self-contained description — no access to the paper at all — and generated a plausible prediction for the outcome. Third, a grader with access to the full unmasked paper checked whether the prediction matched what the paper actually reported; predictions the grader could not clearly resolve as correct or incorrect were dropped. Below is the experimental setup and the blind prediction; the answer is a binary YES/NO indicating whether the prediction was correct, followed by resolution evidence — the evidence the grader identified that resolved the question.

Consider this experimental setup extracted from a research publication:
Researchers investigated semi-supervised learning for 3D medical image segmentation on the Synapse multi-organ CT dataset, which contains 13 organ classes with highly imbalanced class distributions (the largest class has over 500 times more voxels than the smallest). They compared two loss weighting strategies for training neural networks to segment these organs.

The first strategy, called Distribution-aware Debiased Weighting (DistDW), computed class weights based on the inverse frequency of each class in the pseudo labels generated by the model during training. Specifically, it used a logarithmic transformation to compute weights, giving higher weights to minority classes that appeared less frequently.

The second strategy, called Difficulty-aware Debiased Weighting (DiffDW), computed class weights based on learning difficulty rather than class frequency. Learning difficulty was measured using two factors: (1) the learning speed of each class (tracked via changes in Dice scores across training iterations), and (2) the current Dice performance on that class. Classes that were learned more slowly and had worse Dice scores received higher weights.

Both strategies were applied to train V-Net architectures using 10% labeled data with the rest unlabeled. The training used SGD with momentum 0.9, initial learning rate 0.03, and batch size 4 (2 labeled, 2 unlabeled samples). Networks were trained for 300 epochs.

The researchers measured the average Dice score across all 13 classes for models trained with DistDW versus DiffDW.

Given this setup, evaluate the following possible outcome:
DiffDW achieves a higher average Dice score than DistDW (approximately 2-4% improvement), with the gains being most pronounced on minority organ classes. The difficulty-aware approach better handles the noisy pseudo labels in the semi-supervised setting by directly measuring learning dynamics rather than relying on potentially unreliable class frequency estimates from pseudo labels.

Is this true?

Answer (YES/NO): NO